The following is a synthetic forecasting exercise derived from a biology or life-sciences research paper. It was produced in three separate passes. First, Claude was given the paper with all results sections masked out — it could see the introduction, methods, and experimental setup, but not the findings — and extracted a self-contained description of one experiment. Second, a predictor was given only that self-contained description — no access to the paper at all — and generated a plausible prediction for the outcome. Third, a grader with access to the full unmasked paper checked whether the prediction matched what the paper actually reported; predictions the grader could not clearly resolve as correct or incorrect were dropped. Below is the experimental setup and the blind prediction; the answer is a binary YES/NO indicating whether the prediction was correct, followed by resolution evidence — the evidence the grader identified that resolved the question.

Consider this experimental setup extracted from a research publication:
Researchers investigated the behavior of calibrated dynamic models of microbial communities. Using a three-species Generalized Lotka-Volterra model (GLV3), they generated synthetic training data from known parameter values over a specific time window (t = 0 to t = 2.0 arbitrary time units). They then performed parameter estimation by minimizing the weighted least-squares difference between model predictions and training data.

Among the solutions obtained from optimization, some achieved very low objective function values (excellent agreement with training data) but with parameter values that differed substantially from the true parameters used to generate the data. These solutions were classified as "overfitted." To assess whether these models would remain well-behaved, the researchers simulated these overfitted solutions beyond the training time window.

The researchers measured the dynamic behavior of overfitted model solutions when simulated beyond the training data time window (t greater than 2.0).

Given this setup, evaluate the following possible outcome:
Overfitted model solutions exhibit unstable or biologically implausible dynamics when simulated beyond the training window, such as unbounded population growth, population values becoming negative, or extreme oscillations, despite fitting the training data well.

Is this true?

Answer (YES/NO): YES